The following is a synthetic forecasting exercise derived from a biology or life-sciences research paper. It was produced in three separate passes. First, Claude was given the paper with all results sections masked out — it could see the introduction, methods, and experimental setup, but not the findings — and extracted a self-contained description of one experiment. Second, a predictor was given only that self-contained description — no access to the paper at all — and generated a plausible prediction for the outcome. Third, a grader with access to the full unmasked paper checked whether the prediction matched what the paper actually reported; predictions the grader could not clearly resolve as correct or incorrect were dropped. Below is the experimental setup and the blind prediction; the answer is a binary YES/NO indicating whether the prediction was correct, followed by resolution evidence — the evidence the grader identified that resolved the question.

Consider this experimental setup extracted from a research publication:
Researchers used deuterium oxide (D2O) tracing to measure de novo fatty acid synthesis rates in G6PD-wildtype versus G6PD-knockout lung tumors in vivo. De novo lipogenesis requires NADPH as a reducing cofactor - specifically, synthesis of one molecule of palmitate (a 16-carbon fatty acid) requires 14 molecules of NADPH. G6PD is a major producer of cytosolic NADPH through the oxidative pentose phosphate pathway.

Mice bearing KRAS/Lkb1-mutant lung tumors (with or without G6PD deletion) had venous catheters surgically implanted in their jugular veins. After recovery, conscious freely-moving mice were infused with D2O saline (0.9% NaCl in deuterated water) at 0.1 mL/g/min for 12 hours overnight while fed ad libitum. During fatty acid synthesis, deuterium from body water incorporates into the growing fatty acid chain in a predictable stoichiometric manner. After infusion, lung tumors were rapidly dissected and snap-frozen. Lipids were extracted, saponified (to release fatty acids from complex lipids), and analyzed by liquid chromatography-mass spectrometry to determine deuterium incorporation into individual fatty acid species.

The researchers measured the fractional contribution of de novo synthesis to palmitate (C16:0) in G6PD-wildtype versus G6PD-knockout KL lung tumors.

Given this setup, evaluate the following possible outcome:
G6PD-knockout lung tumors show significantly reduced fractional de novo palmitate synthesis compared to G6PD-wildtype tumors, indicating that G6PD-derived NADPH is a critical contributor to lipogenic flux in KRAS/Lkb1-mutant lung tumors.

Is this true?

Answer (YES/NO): YES